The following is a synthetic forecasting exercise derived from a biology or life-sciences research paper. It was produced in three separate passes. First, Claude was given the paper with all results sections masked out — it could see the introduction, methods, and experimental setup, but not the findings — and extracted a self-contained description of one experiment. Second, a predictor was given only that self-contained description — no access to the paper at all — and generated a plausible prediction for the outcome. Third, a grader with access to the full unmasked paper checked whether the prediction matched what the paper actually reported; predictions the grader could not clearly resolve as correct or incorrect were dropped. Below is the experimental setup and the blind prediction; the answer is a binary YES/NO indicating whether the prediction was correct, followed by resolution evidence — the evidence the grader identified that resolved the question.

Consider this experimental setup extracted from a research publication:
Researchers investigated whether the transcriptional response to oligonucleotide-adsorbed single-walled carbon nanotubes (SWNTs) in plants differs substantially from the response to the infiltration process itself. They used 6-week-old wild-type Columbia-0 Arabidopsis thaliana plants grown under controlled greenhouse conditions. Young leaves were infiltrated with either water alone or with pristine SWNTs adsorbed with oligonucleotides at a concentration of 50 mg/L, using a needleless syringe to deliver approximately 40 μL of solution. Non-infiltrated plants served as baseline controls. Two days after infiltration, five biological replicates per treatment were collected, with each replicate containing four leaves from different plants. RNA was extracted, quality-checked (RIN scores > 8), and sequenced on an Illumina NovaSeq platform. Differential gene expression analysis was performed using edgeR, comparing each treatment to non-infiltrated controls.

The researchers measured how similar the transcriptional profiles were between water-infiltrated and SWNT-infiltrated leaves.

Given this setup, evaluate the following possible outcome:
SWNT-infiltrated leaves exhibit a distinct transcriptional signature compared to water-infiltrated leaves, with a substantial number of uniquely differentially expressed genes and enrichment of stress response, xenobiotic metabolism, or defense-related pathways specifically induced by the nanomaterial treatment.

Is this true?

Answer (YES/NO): NO